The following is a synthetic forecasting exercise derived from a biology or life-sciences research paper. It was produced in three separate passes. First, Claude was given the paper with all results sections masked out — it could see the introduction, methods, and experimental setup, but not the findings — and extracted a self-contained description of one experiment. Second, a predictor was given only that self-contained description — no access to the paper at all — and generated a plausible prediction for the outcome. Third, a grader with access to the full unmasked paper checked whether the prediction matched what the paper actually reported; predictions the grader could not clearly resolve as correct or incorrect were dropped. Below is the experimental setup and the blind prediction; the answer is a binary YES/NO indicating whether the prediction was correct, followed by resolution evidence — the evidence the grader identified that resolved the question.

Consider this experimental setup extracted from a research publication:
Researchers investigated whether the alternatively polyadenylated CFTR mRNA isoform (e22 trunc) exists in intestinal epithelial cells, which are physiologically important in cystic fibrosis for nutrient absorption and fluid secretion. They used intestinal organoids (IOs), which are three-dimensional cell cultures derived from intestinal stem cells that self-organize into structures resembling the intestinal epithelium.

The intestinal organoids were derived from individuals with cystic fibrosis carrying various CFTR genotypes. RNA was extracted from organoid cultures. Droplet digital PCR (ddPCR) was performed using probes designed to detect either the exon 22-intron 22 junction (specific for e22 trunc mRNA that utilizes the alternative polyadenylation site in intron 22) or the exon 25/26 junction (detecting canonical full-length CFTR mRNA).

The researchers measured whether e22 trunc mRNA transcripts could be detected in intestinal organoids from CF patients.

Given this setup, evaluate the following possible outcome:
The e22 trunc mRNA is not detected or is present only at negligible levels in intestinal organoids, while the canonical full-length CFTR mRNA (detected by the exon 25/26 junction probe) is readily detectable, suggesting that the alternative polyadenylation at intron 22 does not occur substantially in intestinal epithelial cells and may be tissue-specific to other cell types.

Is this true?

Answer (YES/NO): NO